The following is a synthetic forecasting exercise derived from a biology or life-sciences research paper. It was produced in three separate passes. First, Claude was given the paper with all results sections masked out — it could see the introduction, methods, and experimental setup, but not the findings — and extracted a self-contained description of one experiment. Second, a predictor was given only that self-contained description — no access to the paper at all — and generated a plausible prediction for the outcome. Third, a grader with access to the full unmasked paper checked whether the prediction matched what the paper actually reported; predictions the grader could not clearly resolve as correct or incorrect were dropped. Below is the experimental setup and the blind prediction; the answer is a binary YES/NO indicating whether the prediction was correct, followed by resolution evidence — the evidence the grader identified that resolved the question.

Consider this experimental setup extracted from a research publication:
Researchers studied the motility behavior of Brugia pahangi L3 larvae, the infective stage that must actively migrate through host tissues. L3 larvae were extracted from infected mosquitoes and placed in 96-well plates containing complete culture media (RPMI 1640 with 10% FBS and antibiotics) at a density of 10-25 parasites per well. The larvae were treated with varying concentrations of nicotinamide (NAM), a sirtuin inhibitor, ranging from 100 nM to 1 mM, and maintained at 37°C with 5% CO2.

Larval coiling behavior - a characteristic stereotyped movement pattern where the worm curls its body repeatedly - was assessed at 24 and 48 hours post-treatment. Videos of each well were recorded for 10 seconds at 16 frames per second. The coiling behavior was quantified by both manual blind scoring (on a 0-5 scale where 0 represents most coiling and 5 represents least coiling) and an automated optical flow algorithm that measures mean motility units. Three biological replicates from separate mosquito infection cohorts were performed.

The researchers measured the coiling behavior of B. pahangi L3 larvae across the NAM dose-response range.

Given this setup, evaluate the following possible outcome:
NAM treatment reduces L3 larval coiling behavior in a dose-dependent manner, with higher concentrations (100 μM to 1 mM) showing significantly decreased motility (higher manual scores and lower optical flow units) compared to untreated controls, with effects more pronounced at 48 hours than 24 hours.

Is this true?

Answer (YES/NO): NO